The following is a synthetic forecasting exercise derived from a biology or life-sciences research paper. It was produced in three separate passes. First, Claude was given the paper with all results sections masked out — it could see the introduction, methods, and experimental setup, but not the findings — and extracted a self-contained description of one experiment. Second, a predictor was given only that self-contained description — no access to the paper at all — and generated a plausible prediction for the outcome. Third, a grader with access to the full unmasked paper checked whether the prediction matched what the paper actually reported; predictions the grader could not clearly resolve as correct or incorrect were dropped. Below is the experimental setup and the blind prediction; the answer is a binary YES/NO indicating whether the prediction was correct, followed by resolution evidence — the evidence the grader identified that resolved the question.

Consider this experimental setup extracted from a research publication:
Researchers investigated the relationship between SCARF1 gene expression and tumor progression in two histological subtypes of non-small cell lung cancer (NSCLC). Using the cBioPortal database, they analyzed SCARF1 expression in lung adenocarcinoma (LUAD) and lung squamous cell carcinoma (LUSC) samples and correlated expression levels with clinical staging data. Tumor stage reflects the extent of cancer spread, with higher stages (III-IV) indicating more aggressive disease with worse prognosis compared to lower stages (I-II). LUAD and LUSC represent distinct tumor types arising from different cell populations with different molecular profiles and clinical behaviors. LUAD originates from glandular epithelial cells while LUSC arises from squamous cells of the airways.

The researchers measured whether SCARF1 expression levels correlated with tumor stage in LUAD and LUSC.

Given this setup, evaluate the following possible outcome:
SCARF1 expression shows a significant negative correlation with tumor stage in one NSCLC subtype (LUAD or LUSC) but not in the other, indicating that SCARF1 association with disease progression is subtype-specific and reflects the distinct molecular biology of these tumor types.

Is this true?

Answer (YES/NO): NO